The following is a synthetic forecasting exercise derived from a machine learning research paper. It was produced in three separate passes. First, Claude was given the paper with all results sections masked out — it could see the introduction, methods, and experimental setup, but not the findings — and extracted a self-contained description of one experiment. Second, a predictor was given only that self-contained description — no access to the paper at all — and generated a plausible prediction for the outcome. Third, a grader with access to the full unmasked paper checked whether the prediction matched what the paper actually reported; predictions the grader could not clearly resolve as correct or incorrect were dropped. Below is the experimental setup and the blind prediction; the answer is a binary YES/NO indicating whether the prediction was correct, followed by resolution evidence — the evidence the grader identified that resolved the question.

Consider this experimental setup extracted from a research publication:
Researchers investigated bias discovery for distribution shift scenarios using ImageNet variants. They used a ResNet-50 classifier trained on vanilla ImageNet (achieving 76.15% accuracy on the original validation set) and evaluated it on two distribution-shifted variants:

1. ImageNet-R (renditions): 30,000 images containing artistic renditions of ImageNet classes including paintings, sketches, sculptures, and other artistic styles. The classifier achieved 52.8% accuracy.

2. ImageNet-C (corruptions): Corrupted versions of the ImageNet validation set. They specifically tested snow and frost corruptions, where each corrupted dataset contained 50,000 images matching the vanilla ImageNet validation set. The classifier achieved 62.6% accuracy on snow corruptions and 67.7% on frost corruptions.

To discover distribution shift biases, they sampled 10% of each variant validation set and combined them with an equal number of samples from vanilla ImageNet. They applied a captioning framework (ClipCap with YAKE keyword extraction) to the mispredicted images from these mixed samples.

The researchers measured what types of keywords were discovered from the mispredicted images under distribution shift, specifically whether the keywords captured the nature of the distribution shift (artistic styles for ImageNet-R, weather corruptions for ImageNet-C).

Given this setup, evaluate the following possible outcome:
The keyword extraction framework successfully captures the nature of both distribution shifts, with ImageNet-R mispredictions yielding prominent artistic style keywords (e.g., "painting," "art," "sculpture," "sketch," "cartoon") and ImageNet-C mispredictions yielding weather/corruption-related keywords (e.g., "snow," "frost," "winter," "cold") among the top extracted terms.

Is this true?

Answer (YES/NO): NO